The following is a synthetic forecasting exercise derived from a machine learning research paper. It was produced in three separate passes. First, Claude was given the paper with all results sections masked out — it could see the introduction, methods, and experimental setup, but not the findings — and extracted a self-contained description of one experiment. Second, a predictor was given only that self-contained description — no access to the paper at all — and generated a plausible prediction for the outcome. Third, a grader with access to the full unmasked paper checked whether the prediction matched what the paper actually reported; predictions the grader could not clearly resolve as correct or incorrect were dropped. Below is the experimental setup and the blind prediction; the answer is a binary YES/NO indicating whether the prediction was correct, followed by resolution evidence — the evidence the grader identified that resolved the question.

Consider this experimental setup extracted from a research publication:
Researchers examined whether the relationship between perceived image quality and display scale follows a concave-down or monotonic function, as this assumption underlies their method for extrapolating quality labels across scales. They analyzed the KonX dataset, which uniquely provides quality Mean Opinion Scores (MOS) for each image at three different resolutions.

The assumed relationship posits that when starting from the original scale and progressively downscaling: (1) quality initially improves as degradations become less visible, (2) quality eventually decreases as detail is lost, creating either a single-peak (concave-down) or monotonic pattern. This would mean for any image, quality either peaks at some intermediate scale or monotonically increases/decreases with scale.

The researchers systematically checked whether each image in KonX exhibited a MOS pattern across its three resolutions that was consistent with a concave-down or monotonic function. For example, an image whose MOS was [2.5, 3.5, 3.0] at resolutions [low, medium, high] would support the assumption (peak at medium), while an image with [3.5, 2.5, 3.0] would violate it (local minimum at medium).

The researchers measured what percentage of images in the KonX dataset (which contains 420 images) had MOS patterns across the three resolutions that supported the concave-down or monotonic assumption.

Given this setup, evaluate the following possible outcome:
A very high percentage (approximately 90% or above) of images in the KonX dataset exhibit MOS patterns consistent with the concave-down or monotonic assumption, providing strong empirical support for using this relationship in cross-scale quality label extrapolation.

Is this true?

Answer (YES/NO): YES